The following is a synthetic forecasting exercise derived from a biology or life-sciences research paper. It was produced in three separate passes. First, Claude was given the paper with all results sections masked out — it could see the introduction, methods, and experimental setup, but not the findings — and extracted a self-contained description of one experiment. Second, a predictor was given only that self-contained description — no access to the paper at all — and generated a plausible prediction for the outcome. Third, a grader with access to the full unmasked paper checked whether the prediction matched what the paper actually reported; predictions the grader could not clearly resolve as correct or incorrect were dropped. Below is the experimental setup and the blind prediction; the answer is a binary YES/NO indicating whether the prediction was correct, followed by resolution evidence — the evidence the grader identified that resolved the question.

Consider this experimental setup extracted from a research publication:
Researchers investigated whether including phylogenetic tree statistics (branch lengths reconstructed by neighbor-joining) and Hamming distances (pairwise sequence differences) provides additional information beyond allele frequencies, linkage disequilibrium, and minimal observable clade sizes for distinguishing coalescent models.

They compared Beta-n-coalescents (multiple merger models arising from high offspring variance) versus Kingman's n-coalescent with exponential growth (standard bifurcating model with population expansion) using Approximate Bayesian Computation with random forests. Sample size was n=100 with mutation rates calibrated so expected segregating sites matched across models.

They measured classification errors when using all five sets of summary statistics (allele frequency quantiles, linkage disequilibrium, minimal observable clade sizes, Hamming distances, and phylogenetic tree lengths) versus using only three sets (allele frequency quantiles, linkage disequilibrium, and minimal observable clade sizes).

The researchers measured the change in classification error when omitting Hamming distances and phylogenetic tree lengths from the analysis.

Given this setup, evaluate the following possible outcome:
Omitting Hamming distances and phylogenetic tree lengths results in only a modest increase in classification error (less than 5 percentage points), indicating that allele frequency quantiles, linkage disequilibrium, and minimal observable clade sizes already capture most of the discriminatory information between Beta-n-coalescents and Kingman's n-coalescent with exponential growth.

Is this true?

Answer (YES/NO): YES